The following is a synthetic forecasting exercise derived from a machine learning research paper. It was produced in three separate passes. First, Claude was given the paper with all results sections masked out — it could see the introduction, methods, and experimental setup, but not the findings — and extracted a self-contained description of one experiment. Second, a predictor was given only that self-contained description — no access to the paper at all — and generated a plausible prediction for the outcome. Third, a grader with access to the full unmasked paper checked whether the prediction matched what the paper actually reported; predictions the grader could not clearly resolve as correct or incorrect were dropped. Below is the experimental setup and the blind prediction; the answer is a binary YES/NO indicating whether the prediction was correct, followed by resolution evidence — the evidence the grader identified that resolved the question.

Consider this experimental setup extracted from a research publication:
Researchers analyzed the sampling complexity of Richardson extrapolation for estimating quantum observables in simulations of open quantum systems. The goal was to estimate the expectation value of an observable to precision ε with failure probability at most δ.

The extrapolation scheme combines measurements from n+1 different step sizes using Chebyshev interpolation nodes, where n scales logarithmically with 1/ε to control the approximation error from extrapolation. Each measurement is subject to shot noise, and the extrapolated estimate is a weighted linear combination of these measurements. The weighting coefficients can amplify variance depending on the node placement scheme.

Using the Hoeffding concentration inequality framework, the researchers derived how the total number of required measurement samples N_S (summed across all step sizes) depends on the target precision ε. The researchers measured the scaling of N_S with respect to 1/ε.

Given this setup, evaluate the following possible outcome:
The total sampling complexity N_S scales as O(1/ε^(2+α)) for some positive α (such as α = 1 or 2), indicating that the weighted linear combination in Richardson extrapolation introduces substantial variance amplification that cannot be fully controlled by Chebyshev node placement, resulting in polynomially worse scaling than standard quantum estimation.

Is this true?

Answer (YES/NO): NO